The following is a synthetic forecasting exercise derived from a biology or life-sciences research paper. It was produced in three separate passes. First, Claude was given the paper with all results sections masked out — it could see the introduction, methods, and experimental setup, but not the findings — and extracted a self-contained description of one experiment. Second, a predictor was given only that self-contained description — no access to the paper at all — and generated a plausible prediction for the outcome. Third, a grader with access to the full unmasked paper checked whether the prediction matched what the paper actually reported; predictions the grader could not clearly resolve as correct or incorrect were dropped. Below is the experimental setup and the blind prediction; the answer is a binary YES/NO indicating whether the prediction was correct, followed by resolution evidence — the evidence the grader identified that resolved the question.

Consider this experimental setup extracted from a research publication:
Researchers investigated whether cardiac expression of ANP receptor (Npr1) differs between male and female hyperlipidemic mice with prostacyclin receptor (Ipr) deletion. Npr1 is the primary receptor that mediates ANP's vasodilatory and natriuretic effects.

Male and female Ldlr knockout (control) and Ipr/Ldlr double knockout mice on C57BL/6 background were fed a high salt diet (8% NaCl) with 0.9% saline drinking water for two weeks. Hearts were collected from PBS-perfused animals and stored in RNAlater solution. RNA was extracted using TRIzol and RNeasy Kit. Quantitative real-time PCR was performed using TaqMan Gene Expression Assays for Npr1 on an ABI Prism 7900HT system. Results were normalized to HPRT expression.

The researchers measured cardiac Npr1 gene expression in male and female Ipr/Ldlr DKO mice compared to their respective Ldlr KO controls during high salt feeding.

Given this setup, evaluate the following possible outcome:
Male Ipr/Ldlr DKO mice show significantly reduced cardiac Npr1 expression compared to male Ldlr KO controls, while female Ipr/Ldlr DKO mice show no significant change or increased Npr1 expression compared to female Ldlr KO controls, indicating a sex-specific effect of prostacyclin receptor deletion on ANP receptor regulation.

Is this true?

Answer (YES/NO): NO